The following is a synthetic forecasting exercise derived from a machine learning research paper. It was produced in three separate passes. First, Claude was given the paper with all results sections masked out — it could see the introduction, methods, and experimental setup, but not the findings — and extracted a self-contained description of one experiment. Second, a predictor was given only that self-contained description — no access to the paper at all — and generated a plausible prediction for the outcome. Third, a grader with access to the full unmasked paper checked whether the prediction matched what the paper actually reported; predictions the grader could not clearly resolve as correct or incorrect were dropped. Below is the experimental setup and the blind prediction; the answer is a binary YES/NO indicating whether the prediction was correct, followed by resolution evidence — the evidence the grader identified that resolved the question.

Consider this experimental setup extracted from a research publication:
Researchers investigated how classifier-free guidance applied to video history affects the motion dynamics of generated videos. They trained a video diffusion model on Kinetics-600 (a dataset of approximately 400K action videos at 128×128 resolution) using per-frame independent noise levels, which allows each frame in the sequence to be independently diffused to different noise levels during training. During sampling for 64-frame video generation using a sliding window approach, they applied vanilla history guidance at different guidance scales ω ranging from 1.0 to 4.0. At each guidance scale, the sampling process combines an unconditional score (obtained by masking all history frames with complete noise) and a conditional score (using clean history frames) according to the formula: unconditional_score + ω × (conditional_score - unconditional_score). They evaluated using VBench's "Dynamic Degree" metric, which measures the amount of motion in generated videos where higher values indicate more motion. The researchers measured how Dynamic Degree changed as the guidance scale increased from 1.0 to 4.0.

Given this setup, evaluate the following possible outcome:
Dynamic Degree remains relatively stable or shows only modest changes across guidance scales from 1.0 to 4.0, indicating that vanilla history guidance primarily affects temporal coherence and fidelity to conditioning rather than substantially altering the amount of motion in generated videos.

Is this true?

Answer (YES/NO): NO